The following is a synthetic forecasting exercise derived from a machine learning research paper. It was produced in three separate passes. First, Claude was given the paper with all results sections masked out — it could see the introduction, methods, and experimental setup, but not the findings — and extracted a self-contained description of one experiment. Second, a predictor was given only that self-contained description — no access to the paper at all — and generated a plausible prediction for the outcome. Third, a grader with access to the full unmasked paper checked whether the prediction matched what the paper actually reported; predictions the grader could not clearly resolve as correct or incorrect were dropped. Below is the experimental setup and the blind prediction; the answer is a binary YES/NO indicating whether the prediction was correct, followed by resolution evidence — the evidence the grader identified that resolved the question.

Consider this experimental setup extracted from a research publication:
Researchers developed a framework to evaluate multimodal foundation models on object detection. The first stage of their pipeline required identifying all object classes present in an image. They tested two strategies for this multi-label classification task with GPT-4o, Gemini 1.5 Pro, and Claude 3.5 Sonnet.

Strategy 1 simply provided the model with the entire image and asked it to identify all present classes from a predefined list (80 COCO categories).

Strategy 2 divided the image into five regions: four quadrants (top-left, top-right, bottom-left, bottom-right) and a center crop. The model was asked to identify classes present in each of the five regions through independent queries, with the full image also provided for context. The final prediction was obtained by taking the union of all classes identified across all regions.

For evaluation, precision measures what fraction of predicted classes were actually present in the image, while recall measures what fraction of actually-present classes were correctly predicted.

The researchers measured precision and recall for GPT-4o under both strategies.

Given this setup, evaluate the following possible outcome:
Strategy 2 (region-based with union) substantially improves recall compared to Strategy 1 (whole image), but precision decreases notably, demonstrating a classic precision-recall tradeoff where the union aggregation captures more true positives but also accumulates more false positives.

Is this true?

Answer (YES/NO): YES